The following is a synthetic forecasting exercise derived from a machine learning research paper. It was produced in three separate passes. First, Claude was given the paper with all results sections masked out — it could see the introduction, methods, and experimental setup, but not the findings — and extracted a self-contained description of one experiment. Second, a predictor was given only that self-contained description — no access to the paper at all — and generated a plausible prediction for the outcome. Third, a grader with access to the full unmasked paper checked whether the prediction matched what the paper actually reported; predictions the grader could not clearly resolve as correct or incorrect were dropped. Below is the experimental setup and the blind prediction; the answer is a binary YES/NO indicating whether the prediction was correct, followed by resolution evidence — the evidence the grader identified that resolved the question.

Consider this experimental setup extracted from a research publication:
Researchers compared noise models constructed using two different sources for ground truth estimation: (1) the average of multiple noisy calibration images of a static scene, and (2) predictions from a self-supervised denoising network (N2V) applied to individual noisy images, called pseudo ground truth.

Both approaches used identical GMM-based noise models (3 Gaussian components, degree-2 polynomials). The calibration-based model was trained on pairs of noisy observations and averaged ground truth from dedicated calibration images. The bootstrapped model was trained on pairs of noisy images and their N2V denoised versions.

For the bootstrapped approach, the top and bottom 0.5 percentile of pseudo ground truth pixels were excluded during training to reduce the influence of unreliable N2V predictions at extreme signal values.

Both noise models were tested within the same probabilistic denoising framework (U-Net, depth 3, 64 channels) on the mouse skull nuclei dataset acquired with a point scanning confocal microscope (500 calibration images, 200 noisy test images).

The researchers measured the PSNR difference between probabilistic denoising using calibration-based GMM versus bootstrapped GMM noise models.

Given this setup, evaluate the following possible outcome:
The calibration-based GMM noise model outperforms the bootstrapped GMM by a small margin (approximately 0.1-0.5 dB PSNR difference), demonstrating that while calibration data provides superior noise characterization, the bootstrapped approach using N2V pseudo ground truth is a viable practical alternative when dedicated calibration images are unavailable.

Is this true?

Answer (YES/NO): NO